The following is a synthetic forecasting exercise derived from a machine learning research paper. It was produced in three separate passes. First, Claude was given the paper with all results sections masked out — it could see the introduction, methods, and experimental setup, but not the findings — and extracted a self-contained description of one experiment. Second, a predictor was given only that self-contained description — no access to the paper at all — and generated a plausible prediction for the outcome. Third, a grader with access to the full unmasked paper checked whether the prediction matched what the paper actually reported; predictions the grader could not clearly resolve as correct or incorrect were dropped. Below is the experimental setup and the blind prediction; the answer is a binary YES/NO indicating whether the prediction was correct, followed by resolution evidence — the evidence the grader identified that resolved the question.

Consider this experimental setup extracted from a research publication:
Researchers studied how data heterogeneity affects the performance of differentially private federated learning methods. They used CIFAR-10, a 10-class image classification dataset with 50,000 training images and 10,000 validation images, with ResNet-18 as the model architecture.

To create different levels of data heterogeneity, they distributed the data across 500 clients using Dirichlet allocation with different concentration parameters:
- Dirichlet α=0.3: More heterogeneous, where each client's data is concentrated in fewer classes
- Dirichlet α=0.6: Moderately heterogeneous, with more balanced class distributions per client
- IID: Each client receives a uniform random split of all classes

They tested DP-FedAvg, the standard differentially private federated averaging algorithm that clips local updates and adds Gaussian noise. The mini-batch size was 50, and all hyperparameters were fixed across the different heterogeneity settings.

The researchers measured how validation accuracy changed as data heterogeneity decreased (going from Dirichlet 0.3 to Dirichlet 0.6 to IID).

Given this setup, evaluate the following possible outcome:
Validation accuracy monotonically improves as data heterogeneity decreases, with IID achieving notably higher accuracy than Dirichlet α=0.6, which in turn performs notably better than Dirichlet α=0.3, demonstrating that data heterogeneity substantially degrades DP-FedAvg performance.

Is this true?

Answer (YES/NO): NO